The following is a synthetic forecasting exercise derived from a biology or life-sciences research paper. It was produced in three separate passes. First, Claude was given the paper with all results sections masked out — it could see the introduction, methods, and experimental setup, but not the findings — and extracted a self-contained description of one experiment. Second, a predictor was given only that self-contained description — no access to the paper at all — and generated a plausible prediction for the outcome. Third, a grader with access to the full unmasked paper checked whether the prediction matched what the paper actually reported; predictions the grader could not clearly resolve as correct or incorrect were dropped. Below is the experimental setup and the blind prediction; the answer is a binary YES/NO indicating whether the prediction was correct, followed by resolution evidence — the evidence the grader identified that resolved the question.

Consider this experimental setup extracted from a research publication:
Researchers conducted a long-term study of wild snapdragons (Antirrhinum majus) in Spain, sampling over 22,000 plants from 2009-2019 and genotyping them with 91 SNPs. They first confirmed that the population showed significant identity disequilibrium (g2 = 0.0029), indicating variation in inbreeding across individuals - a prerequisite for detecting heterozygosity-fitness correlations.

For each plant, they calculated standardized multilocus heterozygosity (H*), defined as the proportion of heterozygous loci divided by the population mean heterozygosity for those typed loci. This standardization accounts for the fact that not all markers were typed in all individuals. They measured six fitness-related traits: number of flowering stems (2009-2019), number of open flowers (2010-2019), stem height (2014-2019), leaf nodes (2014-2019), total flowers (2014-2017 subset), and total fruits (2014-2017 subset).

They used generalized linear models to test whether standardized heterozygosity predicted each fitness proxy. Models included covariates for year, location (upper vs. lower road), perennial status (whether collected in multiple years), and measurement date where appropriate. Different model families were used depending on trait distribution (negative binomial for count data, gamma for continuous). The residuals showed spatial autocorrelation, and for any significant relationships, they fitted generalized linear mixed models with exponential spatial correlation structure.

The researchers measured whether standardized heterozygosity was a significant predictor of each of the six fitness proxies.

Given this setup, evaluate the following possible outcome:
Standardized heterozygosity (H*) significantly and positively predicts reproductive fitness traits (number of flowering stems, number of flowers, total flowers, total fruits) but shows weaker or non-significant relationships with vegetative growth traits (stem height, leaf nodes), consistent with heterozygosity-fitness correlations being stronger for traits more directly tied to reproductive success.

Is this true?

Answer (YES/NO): NO